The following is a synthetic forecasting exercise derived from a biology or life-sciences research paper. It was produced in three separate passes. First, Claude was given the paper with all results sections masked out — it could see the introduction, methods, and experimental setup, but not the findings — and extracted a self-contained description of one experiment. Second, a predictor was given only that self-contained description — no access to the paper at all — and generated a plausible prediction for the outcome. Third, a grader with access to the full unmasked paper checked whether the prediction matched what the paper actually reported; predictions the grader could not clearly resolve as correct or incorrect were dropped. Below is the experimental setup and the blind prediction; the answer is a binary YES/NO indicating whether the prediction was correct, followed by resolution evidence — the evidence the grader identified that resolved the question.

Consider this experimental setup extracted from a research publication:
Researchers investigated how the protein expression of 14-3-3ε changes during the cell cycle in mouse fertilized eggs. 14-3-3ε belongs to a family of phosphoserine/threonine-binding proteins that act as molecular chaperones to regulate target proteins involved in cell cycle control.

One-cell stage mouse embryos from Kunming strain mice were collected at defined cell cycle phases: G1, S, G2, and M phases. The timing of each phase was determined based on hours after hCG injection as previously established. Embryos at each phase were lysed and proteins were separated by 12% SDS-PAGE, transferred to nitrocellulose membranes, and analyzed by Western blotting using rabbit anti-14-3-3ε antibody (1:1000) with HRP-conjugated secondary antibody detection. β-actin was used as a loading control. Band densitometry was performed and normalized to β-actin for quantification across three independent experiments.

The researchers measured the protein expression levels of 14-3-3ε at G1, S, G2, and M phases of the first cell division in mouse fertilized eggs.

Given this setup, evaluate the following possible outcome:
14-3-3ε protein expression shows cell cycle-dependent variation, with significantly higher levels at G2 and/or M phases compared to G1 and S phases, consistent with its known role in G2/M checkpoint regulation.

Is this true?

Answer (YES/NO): YES